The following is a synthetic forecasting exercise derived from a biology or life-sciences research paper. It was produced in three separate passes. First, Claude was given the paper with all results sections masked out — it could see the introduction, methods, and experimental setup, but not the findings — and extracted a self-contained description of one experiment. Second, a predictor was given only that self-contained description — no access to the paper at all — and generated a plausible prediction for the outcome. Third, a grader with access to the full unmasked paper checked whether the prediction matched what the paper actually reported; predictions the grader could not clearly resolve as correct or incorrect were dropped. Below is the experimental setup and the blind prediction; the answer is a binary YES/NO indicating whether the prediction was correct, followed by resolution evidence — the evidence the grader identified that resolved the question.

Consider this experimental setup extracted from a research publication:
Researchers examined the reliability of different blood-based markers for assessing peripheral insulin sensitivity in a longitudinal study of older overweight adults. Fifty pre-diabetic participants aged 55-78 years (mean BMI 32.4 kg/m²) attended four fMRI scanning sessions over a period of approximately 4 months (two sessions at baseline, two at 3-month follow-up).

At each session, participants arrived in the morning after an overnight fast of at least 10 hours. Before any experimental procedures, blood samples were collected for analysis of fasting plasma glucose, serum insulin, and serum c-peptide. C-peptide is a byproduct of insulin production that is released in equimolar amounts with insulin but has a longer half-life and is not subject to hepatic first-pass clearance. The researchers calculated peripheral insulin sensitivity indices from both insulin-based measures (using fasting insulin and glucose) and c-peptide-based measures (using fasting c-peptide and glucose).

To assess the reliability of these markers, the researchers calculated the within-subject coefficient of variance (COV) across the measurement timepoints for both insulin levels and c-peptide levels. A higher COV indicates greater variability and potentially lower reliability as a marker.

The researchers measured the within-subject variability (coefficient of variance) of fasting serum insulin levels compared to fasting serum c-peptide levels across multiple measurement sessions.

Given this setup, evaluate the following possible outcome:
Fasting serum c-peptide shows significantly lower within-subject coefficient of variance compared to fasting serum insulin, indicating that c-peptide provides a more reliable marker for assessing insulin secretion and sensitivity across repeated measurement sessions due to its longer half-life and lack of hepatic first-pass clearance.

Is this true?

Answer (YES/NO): YES